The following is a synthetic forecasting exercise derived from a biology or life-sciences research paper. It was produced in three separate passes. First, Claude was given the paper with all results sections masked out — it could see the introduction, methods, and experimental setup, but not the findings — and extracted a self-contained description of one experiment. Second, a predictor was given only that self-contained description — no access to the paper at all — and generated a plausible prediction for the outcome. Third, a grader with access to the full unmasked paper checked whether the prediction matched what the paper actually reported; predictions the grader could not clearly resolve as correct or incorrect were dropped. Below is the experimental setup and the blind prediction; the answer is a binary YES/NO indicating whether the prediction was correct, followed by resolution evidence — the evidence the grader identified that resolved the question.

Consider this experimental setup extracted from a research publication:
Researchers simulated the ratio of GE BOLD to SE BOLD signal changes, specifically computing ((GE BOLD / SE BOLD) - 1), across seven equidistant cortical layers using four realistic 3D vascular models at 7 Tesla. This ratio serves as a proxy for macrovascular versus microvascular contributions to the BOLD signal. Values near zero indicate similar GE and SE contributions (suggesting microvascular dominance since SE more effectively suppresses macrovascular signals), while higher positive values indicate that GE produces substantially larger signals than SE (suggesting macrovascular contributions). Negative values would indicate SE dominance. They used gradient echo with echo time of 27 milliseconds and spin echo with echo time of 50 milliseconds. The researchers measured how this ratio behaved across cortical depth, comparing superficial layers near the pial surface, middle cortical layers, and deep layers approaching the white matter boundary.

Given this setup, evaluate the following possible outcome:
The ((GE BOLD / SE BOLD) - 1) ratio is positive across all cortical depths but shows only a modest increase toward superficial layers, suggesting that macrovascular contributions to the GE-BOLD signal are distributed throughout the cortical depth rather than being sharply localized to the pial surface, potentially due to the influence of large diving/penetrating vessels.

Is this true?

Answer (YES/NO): NO